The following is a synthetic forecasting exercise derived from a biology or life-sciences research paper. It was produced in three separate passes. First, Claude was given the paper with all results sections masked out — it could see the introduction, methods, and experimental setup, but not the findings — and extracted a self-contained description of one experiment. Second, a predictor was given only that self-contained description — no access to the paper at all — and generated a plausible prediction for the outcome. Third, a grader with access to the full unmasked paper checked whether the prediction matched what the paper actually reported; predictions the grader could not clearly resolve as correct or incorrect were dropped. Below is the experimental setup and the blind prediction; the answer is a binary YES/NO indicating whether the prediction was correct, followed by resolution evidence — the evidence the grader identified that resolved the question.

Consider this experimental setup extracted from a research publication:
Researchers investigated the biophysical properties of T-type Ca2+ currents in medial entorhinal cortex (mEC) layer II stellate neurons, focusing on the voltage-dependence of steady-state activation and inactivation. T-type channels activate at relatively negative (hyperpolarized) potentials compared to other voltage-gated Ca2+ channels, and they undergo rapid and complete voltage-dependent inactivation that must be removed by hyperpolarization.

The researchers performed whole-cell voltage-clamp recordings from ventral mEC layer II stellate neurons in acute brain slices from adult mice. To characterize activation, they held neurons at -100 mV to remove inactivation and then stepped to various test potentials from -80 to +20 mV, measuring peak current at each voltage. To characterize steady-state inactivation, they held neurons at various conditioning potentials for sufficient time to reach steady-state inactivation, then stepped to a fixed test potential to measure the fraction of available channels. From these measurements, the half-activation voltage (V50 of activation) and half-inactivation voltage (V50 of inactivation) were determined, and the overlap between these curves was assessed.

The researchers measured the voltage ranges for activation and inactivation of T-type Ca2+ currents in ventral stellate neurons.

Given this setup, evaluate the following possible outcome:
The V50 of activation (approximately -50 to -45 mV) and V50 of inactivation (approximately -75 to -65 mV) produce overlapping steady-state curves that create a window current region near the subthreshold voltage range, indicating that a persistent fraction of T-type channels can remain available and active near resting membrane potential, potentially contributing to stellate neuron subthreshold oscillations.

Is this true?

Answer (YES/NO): NO